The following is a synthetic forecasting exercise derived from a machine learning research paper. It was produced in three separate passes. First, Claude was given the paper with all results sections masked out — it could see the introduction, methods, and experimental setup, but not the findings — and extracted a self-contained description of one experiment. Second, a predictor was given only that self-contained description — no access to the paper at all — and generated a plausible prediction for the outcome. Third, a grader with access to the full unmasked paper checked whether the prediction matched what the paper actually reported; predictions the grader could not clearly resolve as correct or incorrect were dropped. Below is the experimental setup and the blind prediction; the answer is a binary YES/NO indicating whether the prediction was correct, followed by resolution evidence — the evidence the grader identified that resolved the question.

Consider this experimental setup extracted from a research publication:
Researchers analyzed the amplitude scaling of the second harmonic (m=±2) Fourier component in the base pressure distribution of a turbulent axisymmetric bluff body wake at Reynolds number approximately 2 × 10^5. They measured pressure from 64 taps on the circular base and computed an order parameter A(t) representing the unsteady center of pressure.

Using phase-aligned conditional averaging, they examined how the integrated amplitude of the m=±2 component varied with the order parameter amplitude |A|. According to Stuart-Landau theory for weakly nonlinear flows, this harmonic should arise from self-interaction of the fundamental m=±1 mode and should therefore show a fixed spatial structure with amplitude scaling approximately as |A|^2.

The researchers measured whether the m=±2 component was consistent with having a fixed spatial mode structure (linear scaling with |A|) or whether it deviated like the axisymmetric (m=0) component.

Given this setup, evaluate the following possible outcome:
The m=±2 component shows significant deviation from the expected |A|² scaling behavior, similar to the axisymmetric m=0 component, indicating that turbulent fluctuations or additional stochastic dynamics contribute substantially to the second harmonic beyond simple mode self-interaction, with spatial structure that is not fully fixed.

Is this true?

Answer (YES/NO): NO